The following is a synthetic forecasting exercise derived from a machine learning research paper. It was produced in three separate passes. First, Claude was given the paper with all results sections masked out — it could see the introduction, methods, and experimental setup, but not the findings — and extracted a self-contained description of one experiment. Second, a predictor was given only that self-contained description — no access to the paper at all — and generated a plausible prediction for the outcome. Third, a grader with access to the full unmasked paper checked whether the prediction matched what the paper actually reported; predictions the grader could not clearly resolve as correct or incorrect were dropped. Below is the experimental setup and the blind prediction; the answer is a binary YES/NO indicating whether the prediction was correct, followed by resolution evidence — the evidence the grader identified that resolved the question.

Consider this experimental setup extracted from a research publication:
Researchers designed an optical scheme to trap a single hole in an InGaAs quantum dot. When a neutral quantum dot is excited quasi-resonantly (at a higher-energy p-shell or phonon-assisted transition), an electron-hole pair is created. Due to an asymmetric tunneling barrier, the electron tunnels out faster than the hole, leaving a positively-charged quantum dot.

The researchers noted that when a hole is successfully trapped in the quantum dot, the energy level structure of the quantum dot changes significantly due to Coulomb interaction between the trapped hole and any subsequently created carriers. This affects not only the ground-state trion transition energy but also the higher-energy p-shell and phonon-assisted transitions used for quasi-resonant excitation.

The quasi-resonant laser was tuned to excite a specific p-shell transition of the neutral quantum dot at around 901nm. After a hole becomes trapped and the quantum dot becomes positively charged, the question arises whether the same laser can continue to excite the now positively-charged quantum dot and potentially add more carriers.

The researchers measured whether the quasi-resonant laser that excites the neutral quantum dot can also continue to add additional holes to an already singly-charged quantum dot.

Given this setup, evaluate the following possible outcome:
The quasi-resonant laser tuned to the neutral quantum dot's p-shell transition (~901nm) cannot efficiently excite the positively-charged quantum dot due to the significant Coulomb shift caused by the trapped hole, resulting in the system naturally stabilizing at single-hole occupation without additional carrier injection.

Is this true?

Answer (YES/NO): YES